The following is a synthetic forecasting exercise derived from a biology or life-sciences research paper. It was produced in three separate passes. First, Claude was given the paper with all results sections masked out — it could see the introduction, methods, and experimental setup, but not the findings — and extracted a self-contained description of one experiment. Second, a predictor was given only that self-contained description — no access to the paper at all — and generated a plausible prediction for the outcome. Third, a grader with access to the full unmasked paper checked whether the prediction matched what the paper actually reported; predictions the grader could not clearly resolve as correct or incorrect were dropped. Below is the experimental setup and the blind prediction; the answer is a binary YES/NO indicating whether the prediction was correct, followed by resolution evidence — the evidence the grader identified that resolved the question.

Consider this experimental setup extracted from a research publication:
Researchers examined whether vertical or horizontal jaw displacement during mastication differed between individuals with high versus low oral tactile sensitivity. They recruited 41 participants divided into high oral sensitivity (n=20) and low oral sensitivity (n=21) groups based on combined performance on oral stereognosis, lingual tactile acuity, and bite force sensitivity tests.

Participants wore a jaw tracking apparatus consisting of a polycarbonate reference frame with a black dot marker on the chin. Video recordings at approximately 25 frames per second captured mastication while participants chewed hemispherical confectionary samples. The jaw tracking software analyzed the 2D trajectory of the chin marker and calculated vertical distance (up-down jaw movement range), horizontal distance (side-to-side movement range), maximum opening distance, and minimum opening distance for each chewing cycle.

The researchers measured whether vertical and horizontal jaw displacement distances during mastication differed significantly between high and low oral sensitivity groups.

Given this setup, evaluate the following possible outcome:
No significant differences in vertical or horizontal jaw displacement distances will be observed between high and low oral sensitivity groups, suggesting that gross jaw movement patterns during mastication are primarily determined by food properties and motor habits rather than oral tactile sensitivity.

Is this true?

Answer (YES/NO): NO